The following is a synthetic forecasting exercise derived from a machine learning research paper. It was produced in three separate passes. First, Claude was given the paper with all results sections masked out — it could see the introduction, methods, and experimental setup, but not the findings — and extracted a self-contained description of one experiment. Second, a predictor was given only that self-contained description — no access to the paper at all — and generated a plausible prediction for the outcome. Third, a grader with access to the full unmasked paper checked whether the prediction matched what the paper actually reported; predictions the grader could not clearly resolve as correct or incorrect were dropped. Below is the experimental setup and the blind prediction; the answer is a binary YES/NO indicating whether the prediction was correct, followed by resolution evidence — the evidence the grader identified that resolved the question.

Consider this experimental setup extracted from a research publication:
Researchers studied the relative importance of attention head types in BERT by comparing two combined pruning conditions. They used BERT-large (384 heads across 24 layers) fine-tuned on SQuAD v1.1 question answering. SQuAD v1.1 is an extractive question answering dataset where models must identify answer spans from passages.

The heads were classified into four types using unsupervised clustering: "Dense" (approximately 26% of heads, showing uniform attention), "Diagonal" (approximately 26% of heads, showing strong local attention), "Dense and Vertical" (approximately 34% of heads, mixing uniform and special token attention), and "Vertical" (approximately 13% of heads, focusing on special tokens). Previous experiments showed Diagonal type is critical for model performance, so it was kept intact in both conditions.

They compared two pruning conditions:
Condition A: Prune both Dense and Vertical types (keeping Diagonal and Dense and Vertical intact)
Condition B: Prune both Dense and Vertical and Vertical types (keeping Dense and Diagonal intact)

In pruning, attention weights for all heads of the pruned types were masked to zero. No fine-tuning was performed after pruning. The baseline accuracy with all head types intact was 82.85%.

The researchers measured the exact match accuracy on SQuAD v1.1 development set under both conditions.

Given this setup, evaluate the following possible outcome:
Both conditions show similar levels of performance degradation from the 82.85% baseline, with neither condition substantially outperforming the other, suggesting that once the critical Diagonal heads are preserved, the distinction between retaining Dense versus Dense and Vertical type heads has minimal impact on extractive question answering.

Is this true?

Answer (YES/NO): NO